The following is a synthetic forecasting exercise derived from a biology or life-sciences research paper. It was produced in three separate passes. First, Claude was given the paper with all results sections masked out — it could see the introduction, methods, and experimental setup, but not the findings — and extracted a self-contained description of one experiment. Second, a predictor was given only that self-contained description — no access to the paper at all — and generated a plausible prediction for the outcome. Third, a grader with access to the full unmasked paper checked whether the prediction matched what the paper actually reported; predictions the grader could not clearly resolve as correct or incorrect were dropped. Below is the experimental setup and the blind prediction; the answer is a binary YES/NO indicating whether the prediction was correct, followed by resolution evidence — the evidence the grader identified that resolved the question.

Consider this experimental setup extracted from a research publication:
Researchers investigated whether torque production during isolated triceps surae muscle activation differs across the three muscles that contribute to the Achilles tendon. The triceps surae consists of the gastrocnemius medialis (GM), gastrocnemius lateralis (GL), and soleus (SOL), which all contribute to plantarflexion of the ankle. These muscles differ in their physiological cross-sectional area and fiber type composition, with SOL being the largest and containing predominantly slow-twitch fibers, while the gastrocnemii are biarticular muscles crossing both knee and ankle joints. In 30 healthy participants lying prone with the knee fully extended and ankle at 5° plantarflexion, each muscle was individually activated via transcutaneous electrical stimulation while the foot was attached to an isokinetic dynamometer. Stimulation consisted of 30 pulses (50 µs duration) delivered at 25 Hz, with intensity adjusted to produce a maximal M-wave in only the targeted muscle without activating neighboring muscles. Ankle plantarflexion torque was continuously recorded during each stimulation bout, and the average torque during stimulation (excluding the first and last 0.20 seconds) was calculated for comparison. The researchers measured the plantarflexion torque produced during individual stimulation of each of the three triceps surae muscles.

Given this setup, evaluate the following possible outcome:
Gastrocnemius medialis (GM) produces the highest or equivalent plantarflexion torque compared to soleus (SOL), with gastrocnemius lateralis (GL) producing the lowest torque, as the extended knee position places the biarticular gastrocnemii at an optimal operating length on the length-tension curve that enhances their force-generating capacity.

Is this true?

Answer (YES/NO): YES